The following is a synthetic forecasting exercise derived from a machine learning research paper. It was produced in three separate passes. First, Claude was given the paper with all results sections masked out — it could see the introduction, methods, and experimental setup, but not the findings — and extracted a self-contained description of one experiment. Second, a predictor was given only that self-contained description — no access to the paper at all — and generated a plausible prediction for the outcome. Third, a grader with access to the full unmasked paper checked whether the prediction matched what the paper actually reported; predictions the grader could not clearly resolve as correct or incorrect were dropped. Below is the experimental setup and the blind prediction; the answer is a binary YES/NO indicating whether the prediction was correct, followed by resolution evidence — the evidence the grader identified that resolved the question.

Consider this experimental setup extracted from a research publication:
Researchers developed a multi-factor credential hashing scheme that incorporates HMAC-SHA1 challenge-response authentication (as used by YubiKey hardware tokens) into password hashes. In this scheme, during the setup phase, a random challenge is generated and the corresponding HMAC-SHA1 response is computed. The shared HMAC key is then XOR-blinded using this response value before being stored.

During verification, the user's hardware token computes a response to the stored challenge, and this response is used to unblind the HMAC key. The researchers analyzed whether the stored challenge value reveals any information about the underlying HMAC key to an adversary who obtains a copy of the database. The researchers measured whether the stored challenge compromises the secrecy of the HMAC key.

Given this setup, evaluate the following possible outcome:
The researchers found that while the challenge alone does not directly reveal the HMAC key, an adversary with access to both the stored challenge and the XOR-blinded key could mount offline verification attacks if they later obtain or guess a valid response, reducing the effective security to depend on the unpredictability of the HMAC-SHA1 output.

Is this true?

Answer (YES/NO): NO